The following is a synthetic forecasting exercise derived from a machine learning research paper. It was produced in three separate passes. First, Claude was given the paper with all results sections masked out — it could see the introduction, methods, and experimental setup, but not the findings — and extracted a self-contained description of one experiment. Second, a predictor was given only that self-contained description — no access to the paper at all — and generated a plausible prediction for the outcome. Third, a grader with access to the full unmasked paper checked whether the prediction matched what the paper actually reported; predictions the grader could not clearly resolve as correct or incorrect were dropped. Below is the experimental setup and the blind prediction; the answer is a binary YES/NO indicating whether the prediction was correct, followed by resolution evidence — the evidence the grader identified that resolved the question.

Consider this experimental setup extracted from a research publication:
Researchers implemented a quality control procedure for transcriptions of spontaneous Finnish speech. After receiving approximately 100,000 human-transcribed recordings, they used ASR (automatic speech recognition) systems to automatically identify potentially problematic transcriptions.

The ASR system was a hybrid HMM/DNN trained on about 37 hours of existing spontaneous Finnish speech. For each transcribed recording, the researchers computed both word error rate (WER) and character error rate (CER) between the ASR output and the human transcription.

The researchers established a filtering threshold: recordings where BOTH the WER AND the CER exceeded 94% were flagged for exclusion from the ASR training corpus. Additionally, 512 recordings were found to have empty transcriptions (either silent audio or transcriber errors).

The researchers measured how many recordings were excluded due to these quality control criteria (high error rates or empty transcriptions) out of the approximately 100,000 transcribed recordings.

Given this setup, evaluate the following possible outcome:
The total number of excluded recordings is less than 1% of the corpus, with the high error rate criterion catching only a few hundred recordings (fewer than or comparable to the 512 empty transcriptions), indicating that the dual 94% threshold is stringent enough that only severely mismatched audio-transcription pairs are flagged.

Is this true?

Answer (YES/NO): YES